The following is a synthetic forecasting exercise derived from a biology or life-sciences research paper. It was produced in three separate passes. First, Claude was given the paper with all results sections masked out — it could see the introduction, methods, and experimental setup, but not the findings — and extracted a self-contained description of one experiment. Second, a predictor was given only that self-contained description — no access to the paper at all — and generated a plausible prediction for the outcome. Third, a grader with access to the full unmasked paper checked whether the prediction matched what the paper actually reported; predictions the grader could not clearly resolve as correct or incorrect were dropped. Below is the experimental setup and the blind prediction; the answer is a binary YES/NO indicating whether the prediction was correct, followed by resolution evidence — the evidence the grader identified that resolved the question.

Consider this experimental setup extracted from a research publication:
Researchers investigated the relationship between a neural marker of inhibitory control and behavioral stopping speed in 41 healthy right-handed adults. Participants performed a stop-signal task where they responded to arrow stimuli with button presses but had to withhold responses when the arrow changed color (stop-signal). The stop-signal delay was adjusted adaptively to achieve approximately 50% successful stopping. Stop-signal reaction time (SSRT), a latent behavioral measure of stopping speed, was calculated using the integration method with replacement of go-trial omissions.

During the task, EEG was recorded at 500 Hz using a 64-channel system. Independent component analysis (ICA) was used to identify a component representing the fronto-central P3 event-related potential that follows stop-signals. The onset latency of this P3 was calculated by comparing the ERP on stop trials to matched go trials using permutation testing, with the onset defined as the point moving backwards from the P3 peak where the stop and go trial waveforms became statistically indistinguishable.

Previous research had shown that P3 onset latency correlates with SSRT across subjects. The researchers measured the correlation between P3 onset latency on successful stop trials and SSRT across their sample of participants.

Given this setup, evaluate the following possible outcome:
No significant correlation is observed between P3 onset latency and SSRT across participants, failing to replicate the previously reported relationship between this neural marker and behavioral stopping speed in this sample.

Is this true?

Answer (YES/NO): NO